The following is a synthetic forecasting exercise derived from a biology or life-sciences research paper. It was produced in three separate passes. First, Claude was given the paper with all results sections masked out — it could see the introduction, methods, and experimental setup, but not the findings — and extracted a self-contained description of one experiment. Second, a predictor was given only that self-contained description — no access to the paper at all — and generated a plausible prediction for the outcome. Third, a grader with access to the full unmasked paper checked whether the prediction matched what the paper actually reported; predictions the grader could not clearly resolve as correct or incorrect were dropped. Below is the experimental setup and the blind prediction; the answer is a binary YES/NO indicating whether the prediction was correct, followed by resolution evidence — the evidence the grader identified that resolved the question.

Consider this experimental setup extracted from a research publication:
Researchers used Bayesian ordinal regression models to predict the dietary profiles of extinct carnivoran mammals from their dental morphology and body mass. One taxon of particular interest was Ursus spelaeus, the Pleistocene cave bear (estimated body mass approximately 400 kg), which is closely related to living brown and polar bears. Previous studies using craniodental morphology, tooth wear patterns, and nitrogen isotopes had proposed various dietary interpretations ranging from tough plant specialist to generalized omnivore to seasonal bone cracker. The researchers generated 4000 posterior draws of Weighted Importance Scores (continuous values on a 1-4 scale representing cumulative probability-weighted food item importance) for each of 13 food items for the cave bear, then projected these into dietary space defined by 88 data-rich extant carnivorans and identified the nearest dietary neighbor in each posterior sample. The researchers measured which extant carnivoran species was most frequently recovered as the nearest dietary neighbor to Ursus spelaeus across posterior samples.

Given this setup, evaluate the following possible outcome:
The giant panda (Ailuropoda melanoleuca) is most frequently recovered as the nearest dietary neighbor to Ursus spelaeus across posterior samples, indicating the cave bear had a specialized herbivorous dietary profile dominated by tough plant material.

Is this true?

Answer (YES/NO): NO